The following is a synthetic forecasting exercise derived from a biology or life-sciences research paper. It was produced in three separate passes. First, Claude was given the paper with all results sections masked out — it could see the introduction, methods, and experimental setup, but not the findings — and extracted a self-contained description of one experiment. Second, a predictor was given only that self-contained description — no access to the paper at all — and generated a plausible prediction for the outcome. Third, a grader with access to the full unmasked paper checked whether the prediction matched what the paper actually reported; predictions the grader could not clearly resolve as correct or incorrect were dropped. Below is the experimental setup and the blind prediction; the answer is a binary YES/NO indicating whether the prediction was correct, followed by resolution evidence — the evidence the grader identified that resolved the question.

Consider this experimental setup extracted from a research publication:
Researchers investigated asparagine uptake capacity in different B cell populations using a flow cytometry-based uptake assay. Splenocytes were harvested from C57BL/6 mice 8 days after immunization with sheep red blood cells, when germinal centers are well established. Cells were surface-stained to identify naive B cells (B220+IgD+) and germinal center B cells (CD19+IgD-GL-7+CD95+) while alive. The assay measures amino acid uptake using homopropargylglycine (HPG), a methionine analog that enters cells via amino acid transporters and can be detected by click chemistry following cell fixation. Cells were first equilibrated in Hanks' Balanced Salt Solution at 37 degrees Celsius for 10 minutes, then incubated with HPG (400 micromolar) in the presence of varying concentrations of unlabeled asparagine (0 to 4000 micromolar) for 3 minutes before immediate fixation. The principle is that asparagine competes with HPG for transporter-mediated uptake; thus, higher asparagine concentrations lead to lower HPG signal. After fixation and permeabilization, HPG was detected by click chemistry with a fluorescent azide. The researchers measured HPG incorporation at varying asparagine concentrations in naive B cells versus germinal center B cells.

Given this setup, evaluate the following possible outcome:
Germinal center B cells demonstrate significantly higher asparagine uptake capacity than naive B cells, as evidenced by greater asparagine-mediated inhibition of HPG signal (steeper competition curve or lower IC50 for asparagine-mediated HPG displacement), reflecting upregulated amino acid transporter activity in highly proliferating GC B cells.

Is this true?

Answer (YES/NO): YES